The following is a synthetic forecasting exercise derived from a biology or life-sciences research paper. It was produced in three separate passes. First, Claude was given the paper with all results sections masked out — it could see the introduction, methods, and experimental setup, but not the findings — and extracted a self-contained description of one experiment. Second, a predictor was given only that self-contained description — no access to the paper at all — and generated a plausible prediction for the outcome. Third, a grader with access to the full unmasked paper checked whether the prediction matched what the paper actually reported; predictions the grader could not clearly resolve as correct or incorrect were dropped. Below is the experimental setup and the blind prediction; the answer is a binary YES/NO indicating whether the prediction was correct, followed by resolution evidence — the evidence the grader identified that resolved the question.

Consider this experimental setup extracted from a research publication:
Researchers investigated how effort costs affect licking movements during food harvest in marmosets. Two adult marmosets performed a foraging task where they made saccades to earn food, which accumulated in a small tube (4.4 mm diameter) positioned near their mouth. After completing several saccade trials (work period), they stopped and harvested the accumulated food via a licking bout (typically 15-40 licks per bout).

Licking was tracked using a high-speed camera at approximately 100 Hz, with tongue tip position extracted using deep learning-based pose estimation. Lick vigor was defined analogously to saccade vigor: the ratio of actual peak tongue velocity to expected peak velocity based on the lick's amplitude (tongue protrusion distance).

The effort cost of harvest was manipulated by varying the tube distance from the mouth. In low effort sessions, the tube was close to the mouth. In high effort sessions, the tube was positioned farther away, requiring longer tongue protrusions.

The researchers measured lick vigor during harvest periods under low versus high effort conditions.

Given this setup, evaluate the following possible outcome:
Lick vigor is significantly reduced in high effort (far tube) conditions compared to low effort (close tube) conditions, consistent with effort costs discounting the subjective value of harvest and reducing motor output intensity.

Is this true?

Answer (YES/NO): YES